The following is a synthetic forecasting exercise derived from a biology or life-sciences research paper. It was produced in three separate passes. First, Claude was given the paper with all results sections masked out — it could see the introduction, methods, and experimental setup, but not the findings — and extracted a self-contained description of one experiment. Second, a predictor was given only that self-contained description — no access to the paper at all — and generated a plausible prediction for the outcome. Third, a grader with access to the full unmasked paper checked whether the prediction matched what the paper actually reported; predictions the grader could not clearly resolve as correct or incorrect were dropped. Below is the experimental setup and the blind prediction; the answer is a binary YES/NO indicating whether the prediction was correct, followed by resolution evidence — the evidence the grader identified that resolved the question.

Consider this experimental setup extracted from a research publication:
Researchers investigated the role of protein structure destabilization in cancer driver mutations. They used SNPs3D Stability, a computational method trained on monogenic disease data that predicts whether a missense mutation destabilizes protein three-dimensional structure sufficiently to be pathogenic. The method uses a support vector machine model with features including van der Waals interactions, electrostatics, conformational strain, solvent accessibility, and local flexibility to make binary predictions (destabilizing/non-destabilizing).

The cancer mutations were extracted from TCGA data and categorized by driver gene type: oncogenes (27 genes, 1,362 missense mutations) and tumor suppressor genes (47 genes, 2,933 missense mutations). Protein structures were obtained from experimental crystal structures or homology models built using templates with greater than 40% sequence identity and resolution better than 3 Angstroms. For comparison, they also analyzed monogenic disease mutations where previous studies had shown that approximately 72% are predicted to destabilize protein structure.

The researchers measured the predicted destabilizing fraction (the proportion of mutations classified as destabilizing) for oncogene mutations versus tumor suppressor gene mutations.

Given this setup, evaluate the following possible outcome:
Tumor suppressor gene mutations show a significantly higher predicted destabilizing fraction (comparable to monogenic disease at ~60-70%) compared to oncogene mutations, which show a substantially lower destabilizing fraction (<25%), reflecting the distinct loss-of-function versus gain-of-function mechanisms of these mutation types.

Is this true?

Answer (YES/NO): NO